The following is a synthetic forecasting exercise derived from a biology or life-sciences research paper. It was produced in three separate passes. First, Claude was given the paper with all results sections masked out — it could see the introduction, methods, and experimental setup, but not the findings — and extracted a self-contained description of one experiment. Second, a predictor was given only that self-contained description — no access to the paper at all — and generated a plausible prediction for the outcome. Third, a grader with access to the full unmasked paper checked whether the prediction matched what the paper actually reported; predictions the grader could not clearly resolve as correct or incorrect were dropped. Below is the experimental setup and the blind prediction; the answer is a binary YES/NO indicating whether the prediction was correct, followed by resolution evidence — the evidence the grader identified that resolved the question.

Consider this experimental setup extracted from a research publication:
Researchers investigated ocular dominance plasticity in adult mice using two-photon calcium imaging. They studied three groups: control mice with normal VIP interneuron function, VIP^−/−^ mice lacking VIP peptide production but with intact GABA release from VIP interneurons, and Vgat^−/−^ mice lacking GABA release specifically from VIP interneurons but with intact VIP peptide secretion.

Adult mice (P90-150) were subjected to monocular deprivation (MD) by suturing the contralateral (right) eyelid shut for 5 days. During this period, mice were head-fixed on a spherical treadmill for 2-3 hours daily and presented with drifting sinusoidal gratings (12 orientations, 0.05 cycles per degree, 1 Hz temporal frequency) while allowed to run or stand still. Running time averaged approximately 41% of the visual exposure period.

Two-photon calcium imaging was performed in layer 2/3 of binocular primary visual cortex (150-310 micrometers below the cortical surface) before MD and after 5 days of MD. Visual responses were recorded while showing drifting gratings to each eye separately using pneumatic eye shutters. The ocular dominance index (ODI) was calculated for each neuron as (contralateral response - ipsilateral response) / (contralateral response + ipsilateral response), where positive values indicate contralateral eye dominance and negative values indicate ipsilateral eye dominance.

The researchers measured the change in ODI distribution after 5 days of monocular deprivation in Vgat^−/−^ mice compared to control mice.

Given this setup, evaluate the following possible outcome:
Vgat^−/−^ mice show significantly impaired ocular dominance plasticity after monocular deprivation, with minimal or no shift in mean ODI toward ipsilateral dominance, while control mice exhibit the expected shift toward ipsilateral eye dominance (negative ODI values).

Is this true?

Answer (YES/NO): NO